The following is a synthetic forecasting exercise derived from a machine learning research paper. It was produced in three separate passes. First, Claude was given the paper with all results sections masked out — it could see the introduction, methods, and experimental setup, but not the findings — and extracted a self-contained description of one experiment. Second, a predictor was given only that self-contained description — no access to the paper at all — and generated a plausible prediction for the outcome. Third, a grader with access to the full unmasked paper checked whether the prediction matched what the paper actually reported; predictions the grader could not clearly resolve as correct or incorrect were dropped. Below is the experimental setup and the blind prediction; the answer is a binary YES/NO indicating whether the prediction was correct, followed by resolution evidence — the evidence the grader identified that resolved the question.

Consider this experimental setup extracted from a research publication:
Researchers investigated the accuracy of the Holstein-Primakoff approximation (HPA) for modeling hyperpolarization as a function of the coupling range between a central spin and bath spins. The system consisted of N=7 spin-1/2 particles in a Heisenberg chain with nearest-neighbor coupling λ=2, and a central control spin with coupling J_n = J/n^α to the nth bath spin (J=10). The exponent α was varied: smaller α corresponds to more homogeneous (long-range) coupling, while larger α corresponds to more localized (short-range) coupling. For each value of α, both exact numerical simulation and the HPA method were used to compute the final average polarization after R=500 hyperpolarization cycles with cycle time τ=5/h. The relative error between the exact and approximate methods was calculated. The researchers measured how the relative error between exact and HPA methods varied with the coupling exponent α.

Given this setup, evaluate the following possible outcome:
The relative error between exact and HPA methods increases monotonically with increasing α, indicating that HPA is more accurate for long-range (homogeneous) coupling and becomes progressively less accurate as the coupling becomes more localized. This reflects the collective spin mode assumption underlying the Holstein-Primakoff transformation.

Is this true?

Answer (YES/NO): NO